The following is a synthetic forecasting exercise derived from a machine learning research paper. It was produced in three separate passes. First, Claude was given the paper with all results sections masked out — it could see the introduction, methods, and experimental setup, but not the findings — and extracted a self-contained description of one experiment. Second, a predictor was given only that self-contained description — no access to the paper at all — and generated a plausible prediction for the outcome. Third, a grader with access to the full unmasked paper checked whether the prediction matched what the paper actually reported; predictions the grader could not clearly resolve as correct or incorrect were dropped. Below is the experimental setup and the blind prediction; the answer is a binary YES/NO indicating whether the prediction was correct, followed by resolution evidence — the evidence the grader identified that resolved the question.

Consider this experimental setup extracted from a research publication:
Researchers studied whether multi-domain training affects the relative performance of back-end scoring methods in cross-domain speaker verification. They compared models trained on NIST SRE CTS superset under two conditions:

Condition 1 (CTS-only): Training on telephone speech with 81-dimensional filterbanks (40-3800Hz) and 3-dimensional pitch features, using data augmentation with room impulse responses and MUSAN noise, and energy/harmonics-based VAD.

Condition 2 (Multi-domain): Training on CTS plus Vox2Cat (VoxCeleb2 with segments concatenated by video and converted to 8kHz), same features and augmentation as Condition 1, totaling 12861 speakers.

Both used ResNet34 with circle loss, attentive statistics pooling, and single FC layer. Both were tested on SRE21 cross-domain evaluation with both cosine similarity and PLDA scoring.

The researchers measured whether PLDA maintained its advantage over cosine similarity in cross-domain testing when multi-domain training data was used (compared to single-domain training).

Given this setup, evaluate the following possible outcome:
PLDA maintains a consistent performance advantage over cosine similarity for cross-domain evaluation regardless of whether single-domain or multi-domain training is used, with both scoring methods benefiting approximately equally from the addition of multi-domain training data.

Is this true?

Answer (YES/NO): NO